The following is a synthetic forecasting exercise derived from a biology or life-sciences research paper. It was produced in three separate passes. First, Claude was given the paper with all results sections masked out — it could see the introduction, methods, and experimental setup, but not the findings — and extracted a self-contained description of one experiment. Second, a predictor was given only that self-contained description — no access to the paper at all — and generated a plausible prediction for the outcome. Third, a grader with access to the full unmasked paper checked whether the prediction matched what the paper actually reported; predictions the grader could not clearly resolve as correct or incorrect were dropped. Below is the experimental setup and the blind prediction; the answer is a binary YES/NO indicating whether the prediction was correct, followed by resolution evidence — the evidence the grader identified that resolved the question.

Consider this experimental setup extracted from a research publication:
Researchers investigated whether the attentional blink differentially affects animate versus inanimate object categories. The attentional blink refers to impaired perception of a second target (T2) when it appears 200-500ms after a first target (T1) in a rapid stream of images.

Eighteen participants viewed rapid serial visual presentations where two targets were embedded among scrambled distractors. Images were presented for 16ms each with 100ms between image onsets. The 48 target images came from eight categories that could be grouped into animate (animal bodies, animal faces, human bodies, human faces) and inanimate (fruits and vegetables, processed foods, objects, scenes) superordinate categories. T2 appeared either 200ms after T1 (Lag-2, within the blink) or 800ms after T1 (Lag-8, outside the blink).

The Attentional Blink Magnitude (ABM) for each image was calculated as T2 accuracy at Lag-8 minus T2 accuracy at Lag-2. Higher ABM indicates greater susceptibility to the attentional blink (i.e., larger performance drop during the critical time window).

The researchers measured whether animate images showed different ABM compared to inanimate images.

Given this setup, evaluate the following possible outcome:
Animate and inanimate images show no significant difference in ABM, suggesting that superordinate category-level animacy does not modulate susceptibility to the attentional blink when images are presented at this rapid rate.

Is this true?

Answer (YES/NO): NO